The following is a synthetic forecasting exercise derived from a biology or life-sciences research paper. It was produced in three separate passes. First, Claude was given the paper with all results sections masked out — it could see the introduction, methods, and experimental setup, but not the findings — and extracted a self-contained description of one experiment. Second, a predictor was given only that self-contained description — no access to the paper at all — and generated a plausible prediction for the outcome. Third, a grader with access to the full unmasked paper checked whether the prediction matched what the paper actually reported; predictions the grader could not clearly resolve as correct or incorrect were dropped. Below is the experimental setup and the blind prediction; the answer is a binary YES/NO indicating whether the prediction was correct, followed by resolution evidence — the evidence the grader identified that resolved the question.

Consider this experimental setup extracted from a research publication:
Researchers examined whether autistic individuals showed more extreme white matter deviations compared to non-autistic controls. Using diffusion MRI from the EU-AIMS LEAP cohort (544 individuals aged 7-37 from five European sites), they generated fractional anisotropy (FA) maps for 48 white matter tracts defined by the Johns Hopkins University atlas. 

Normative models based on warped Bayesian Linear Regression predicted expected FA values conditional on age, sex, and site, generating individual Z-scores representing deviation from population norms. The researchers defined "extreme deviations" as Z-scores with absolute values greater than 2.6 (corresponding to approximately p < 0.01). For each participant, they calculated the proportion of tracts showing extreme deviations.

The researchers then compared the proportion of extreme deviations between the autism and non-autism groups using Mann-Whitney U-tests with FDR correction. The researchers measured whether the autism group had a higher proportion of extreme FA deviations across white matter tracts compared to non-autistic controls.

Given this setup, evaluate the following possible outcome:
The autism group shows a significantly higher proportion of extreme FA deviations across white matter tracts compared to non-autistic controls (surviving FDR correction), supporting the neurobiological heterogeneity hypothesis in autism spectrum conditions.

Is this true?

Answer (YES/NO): NO